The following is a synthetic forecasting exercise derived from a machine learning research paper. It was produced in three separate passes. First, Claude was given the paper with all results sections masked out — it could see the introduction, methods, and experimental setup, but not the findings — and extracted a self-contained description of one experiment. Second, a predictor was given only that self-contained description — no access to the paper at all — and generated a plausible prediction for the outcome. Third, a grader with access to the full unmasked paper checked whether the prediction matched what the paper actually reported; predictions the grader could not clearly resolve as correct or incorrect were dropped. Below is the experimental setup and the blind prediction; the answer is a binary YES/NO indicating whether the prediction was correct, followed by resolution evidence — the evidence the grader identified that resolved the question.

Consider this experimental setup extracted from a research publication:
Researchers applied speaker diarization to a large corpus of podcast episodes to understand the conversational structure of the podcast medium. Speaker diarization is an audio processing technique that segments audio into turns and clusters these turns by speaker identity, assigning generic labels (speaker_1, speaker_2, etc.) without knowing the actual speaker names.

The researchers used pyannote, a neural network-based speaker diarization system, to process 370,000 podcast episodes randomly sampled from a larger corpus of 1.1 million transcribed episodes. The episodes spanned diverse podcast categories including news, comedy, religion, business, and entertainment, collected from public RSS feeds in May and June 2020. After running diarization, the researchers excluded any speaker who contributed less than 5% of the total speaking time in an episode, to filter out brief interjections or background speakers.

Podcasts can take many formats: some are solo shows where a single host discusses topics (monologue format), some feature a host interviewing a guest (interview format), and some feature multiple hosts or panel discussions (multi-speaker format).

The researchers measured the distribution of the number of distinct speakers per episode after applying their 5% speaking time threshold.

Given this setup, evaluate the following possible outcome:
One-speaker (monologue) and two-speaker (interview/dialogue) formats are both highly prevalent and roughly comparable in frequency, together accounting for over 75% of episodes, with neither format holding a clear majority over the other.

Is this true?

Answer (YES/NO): YES